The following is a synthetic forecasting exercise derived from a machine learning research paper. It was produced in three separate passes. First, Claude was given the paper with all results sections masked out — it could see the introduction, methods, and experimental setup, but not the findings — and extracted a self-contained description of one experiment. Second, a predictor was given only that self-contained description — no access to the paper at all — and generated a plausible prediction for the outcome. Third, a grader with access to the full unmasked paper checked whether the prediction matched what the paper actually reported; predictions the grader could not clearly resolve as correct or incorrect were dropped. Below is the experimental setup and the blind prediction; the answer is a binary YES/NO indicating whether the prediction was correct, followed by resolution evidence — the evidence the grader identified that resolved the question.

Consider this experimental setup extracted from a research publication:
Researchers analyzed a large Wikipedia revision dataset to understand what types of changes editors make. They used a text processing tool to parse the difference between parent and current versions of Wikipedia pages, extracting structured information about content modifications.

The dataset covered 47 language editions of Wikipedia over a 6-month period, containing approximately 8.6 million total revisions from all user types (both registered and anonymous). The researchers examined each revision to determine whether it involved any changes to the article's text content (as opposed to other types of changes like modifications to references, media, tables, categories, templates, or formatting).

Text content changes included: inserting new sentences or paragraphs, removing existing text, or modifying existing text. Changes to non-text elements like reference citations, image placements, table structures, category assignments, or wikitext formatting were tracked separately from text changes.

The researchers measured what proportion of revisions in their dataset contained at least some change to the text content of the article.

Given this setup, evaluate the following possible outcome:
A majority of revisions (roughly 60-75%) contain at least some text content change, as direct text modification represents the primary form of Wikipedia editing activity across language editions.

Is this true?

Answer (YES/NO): NO